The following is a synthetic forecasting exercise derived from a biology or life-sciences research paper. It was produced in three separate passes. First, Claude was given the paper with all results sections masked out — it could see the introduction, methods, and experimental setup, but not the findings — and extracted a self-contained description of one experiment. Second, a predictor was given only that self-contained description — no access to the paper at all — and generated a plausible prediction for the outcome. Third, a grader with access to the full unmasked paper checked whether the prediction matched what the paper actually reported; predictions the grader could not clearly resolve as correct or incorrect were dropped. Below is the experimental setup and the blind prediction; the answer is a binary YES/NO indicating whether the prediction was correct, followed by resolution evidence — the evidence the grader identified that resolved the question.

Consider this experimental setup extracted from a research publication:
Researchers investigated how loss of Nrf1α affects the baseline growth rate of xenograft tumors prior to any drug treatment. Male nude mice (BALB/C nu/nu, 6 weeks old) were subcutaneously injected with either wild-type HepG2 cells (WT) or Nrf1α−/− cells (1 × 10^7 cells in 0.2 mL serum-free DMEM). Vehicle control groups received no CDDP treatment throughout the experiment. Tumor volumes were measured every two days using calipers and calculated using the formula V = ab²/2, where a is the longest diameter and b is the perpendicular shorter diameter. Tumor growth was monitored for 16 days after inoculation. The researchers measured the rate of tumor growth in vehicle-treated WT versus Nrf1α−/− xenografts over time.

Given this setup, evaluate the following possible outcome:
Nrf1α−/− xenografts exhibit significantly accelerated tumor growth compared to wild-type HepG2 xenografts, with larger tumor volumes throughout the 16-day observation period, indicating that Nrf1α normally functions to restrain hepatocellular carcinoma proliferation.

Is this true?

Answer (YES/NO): YES